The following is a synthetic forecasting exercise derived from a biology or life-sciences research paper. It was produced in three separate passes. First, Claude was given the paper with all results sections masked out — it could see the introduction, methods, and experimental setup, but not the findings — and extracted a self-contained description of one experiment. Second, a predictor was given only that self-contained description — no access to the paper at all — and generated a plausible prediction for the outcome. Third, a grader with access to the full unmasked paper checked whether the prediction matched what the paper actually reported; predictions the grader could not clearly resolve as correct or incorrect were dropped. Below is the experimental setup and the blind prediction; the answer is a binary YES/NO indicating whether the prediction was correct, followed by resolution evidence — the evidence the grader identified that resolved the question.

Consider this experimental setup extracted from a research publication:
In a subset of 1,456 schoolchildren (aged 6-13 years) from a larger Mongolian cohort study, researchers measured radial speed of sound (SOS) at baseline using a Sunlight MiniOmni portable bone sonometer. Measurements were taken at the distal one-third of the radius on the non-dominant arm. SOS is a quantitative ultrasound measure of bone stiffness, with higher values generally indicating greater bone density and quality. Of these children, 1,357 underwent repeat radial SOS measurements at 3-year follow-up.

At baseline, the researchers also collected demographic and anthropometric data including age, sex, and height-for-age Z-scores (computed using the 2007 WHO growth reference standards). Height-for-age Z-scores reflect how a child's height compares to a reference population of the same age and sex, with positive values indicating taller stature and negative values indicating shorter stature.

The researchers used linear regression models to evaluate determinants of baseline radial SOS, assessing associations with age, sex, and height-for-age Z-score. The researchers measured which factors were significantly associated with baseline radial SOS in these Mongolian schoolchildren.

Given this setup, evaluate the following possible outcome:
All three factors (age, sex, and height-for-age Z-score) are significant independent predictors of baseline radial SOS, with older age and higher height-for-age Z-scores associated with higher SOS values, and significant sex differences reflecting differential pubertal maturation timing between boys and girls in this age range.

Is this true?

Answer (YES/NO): NO